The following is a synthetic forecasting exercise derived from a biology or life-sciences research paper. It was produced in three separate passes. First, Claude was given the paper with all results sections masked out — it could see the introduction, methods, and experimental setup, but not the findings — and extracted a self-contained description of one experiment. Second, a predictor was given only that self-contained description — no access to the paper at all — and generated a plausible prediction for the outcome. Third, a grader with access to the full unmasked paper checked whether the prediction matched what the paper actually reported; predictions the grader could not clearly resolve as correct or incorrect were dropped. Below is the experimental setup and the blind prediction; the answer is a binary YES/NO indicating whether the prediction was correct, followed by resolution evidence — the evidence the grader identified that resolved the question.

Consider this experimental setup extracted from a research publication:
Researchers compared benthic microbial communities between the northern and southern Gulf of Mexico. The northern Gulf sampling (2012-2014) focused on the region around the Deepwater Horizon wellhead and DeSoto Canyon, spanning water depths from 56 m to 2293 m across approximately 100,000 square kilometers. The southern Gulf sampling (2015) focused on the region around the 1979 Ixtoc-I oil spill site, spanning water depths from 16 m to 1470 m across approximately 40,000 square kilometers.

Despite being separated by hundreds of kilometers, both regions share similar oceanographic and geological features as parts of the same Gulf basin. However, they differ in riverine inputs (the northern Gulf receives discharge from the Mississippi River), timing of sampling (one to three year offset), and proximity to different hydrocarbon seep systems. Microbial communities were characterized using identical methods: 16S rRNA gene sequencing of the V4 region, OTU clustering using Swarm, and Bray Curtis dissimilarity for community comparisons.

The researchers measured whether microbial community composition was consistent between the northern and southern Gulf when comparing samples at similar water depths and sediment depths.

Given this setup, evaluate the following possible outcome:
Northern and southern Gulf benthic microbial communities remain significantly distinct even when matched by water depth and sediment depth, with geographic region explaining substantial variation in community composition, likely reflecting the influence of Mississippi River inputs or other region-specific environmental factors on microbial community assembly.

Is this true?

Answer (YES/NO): NO